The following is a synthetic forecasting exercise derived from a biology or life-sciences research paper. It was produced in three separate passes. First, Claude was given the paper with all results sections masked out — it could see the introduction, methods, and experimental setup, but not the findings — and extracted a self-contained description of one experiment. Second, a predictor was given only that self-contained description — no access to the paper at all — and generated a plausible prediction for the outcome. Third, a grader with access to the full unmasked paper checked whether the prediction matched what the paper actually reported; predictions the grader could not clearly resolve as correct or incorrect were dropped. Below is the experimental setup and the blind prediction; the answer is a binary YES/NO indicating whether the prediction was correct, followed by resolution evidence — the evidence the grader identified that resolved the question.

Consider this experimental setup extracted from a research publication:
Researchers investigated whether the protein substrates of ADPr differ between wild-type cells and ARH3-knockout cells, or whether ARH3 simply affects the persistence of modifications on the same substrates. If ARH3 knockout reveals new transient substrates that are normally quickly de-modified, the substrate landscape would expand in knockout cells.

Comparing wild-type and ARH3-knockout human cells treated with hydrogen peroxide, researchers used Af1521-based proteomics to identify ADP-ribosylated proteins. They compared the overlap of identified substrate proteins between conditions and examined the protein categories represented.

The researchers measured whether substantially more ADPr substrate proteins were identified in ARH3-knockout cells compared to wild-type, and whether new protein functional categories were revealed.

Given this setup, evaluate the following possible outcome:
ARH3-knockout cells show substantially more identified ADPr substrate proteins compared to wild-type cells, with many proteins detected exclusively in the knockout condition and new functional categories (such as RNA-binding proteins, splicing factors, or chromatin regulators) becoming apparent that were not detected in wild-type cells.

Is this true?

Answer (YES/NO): NO